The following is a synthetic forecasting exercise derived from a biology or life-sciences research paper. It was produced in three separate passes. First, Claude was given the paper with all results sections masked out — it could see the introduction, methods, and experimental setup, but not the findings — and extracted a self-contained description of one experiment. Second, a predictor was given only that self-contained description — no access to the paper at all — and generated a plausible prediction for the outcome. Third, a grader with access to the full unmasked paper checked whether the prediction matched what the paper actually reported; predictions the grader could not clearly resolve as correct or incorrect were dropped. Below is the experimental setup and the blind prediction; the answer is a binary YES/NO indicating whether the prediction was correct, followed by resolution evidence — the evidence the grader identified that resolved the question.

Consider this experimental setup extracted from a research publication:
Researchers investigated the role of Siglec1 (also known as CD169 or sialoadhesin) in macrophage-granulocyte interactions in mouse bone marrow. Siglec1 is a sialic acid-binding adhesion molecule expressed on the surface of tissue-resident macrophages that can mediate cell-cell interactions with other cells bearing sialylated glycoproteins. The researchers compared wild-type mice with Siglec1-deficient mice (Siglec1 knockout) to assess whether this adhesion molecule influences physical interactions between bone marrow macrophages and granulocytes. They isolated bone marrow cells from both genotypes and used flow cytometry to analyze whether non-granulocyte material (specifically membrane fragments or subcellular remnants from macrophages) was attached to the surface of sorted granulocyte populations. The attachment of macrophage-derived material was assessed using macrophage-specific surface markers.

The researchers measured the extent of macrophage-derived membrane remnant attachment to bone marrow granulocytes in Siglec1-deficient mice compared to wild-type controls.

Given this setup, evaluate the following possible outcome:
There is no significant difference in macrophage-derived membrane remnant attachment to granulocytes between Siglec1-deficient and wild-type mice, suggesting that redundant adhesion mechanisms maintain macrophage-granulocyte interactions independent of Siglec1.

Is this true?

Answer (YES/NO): NO